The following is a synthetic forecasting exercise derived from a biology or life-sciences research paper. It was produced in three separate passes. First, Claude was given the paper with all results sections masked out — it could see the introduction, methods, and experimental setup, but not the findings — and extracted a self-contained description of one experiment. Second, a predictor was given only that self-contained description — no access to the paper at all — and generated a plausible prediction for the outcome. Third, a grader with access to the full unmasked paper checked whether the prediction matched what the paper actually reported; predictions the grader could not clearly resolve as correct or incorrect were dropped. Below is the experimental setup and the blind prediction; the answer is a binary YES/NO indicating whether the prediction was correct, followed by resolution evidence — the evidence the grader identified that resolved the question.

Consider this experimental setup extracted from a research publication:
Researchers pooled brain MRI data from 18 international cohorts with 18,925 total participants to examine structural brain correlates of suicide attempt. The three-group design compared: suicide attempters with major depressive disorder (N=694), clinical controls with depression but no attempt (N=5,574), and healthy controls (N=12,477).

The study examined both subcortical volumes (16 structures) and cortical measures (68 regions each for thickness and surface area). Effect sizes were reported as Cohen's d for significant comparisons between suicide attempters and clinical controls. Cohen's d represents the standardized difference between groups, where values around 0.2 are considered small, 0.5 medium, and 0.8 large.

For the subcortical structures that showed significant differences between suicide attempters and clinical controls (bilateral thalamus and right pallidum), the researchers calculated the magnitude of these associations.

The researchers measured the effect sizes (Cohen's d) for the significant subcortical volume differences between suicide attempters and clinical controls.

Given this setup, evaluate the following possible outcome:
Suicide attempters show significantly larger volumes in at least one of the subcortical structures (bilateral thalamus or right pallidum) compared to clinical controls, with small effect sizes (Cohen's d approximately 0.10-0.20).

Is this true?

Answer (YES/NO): NO